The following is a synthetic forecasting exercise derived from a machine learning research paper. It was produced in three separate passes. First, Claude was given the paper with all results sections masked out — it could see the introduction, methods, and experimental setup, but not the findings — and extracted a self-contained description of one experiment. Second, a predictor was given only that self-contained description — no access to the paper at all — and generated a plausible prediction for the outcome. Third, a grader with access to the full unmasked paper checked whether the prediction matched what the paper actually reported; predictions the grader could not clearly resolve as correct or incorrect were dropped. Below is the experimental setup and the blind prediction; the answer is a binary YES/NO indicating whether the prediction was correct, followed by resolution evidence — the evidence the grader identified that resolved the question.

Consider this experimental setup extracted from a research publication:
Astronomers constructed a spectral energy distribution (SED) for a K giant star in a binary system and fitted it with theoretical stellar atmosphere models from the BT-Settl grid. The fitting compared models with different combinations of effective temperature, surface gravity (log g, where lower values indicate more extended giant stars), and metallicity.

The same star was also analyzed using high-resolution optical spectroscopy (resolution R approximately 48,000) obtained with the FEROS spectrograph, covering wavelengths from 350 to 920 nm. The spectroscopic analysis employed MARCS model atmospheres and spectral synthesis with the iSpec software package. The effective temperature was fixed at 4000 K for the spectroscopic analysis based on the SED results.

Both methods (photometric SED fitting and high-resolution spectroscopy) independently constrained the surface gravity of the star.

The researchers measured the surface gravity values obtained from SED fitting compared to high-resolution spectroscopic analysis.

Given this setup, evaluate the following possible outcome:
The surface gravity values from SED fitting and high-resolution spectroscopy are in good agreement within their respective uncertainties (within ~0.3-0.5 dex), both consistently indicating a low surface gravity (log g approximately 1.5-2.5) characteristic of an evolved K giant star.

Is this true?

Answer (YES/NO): NO